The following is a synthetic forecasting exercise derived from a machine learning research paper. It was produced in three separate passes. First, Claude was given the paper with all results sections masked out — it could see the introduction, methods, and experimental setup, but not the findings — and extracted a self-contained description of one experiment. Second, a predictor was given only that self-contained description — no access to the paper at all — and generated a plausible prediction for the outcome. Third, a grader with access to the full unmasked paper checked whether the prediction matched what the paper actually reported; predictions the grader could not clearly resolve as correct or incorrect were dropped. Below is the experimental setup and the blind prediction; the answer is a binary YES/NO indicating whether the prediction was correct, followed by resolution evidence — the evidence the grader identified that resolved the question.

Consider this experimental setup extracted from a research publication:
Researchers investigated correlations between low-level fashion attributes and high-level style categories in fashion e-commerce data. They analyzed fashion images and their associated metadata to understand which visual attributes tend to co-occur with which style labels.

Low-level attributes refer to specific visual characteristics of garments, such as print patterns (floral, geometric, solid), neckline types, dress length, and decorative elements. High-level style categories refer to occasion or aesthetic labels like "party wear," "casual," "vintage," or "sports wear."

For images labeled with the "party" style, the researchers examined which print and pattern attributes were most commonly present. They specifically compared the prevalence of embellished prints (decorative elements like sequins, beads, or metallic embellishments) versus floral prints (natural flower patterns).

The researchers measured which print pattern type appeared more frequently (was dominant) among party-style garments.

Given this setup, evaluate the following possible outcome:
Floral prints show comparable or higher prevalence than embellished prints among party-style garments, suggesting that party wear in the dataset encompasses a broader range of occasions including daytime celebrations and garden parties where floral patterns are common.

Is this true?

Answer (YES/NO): NO